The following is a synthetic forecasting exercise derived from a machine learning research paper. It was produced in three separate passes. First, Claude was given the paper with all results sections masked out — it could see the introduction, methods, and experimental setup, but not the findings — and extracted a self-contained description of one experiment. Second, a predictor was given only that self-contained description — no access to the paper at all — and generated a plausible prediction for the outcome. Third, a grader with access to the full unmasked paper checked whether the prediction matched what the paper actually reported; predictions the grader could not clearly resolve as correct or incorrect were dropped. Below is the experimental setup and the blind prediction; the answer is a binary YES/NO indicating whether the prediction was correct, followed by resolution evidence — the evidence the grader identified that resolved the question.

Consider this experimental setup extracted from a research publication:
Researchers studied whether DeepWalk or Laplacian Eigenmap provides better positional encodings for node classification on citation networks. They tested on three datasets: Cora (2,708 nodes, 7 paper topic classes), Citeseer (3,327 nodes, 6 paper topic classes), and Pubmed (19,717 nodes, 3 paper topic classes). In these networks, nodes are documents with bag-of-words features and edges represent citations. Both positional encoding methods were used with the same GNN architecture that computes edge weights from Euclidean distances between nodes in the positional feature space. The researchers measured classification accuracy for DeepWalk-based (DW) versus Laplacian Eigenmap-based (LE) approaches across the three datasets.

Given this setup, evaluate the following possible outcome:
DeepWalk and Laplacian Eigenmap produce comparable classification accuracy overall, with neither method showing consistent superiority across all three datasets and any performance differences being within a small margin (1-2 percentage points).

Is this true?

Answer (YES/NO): YES